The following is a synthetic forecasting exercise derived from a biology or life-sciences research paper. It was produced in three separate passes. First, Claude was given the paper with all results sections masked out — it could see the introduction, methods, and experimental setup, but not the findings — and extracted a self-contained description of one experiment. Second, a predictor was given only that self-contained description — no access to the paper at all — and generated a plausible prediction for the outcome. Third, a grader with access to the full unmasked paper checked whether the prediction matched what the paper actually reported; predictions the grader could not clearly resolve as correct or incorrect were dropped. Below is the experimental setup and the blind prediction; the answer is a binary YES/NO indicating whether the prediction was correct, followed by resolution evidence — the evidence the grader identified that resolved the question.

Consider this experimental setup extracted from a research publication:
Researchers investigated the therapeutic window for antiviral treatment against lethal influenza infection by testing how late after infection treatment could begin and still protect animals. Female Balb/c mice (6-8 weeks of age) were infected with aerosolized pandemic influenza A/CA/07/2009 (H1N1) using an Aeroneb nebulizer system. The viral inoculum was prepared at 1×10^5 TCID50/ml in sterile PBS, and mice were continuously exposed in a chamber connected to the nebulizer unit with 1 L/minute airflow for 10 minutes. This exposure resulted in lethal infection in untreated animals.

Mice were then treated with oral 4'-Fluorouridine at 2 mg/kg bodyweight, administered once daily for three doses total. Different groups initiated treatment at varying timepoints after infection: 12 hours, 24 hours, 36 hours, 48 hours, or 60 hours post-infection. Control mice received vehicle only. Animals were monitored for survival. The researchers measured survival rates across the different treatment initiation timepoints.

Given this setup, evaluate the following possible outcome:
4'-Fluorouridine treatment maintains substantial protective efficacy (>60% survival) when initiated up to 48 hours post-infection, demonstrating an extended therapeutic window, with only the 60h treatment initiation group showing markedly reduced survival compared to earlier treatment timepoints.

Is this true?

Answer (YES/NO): NO